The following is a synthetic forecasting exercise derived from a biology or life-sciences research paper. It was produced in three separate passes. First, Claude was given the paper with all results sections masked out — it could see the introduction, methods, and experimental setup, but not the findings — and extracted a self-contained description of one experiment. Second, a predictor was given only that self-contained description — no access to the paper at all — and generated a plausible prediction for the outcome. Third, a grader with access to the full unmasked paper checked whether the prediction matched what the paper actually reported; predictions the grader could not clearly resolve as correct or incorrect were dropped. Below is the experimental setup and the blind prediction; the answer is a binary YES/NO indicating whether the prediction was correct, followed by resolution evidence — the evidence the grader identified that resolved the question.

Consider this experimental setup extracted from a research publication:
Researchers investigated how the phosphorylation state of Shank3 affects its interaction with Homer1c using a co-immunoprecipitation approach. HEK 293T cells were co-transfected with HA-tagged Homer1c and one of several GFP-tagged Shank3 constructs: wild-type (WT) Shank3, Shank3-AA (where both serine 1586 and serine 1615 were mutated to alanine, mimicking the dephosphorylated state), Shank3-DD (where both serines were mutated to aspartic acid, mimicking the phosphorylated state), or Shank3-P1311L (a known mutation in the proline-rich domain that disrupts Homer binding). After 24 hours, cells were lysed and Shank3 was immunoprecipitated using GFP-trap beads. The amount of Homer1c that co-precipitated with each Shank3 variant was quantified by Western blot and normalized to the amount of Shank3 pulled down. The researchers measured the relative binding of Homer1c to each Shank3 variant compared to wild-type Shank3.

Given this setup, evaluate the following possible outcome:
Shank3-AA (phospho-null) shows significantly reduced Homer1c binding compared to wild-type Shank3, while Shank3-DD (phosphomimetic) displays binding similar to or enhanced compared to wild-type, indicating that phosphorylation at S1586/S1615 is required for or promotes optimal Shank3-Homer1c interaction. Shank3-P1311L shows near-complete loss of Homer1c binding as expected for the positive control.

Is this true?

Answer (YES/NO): NO